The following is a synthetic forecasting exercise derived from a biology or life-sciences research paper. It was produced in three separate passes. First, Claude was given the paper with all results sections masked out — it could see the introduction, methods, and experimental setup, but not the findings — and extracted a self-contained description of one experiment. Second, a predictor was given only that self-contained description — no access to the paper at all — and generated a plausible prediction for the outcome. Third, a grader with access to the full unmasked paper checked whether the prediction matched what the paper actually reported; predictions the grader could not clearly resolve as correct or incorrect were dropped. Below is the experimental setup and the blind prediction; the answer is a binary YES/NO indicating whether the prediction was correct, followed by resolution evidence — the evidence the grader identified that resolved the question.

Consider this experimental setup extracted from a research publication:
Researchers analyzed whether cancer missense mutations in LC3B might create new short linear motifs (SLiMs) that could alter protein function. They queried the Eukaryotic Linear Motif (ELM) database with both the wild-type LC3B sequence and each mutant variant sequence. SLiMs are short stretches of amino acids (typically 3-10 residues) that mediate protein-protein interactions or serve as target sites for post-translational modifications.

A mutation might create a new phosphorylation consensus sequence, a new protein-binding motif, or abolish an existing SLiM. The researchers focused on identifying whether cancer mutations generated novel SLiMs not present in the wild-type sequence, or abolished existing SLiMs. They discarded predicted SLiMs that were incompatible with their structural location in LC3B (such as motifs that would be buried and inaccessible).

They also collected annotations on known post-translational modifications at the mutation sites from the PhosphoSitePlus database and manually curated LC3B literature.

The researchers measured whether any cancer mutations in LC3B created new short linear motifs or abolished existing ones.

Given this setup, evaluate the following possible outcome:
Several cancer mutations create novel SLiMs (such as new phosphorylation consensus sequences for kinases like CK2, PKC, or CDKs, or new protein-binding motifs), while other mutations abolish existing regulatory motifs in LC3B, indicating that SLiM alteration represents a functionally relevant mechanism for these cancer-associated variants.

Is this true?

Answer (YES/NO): NO